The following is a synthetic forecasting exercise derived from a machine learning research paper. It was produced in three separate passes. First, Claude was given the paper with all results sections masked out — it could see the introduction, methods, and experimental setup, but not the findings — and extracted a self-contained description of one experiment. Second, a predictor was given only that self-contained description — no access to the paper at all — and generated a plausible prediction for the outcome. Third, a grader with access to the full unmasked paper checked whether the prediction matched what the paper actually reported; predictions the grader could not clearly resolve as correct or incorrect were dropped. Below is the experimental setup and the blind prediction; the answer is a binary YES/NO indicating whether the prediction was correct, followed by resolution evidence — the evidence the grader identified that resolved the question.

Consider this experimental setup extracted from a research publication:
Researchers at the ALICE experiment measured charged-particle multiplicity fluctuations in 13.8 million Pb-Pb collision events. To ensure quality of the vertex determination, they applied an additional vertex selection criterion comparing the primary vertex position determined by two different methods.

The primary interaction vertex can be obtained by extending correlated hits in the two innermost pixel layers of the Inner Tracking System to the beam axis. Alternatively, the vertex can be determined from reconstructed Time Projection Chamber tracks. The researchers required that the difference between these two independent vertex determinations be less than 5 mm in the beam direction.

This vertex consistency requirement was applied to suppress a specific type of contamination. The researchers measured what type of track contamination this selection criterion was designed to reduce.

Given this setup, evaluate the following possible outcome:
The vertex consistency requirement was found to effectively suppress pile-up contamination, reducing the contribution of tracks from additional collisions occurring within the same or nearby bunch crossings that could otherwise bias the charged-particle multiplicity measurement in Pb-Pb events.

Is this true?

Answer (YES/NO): NO